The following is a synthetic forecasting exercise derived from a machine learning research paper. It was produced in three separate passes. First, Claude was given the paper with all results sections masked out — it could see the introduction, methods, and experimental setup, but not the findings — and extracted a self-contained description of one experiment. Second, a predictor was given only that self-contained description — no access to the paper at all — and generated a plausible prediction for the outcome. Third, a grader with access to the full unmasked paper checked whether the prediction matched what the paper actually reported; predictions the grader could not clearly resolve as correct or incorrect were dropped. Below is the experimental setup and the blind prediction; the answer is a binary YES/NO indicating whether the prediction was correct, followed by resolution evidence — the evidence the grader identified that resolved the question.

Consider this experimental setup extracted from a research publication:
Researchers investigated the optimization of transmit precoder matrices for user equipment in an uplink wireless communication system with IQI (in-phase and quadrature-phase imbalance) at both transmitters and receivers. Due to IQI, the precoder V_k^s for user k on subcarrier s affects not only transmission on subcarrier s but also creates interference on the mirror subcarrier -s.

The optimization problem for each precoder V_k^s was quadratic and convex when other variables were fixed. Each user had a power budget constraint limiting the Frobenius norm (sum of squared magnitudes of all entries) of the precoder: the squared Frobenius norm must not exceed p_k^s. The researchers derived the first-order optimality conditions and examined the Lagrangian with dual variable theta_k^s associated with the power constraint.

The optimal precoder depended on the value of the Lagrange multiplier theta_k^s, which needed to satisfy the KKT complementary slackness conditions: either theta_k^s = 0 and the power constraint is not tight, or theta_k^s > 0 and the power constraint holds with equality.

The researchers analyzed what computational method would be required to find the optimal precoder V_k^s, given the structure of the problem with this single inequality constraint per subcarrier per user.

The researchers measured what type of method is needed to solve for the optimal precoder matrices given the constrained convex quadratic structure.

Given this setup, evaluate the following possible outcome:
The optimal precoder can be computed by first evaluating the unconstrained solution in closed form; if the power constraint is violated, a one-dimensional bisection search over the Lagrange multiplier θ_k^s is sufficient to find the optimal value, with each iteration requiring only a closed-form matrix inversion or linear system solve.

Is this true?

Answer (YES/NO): YES